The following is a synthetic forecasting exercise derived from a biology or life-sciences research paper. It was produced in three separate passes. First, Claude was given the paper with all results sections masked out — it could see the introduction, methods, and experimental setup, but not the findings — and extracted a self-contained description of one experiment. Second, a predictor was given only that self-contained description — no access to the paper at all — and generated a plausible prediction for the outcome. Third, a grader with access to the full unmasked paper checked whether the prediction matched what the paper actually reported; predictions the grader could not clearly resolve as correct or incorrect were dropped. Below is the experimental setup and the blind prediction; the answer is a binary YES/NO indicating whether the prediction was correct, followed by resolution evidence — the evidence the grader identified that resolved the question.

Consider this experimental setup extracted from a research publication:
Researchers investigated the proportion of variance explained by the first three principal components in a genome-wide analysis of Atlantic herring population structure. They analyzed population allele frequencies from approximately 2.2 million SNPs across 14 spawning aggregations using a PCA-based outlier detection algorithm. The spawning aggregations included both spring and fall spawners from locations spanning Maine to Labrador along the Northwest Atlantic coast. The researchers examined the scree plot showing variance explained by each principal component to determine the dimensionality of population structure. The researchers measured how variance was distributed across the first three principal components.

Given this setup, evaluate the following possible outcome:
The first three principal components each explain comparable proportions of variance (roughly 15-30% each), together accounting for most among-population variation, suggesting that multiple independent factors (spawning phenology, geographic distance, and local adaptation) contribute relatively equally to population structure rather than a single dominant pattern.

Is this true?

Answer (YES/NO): NO